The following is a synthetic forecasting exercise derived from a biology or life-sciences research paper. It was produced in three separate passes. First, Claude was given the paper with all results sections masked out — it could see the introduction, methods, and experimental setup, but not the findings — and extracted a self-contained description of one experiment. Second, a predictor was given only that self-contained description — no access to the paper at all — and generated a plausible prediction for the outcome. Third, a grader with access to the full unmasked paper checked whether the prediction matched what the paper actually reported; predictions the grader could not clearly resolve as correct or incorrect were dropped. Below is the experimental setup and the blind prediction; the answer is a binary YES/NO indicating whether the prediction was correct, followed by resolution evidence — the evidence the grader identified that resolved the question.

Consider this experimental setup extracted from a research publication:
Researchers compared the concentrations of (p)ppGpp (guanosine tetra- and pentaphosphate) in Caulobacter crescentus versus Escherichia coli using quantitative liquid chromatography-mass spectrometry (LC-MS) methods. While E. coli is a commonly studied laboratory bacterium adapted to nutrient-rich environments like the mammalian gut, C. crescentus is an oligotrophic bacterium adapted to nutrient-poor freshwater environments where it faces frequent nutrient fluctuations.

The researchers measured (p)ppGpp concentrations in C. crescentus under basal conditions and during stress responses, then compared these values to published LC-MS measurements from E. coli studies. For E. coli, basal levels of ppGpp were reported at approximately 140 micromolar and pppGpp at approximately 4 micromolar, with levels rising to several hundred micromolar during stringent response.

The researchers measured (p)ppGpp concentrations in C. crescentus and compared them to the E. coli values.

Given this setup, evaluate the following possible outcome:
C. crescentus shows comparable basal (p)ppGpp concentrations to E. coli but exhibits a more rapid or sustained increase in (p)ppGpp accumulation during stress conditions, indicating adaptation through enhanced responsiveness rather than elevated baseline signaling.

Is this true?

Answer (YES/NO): NO